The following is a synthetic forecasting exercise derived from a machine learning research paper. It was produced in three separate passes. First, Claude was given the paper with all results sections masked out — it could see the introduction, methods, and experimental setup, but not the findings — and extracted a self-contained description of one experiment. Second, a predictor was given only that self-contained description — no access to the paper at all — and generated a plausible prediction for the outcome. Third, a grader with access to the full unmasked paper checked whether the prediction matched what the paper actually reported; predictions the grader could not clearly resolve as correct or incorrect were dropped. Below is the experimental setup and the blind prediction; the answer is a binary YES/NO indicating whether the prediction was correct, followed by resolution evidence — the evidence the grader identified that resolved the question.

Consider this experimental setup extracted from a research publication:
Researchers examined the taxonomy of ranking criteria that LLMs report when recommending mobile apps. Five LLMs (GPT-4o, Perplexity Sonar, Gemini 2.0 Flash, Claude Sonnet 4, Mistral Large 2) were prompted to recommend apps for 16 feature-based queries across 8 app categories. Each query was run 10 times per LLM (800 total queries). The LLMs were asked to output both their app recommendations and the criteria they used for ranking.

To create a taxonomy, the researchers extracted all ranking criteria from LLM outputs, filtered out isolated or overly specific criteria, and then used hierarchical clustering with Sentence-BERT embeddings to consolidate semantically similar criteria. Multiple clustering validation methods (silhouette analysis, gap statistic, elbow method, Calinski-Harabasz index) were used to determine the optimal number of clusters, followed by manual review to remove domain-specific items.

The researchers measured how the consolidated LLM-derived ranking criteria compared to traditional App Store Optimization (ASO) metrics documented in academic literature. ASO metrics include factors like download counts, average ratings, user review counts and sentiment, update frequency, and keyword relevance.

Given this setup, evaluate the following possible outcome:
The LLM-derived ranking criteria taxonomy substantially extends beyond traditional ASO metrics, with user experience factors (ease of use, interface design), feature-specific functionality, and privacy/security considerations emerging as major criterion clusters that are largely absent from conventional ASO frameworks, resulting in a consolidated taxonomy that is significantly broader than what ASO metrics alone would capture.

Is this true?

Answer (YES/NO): YES